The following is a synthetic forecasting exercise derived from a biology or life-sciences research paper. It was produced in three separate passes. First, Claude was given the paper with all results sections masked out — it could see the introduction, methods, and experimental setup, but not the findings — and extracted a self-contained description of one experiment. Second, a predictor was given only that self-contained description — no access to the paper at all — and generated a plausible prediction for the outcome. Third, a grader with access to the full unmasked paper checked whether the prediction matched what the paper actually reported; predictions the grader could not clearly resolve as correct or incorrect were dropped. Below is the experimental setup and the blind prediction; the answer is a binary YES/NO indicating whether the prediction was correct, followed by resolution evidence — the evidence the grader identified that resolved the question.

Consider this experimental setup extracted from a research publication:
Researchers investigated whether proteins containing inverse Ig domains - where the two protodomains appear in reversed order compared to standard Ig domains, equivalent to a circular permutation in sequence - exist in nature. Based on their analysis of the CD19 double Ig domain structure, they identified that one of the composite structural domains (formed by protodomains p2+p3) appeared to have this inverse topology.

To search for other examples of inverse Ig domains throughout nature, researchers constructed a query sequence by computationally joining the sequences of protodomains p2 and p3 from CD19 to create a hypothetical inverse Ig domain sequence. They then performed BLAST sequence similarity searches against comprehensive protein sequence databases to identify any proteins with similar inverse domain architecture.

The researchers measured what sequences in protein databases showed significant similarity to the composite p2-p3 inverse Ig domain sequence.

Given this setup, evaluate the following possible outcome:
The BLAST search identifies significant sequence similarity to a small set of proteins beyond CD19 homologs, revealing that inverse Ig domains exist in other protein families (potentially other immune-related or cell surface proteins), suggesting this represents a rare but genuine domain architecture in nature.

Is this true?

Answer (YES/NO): NO